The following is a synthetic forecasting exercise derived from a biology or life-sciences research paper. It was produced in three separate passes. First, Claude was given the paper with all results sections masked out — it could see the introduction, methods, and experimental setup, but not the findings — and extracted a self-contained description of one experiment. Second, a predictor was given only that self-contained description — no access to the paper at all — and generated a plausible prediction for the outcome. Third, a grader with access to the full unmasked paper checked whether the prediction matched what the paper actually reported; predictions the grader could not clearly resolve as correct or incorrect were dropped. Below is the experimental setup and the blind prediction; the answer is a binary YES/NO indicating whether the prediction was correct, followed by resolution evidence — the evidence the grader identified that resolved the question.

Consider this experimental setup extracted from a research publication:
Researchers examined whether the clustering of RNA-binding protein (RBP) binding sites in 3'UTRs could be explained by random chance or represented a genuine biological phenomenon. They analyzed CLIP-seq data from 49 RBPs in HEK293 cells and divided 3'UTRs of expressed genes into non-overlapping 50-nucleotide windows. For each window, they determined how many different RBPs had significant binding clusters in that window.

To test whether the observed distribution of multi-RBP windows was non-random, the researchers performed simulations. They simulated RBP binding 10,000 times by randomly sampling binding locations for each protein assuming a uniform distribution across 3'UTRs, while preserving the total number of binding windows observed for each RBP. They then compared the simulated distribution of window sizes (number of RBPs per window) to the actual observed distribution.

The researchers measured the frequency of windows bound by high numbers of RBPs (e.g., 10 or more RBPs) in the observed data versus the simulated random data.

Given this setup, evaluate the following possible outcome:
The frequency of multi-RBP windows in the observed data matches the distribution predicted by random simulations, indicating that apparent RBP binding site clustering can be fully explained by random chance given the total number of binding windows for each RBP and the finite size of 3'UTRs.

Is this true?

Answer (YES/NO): NO